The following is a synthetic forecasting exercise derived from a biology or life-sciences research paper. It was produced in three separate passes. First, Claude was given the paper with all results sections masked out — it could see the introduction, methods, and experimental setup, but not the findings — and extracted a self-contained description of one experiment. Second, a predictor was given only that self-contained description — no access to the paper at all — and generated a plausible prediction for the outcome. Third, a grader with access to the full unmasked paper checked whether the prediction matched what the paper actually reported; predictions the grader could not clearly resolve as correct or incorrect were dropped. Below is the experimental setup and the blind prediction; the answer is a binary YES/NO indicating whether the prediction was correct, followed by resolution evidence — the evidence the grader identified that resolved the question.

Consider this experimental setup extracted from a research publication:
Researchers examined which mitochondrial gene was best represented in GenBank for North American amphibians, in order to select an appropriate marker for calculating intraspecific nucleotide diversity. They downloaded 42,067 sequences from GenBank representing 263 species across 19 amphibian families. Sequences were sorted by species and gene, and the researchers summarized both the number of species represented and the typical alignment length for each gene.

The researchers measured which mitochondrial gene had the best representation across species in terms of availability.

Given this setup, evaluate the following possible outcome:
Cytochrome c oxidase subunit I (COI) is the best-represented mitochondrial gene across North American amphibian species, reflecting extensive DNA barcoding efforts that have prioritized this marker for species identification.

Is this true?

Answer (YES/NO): NO